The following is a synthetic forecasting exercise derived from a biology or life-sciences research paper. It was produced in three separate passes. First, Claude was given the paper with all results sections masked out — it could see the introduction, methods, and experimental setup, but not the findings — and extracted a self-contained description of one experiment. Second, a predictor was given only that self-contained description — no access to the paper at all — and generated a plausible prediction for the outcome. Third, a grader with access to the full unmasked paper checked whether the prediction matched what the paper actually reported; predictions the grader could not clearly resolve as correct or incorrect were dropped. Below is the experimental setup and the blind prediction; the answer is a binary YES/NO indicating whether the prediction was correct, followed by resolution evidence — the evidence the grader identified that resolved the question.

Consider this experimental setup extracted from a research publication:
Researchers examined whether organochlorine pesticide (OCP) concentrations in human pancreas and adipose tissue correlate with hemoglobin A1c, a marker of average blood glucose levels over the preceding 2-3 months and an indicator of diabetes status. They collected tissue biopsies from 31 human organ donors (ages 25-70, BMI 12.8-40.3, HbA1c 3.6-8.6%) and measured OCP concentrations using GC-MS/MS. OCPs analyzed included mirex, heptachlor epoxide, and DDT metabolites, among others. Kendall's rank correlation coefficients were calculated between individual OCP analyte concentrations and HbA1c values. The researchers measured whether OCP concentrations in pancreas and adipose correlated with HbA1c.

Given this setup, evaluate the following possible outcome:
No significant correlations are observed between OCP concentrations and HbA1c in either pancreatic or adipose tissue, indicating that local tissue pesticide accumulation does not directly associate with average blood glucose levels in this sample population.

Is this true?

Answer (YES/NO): NO